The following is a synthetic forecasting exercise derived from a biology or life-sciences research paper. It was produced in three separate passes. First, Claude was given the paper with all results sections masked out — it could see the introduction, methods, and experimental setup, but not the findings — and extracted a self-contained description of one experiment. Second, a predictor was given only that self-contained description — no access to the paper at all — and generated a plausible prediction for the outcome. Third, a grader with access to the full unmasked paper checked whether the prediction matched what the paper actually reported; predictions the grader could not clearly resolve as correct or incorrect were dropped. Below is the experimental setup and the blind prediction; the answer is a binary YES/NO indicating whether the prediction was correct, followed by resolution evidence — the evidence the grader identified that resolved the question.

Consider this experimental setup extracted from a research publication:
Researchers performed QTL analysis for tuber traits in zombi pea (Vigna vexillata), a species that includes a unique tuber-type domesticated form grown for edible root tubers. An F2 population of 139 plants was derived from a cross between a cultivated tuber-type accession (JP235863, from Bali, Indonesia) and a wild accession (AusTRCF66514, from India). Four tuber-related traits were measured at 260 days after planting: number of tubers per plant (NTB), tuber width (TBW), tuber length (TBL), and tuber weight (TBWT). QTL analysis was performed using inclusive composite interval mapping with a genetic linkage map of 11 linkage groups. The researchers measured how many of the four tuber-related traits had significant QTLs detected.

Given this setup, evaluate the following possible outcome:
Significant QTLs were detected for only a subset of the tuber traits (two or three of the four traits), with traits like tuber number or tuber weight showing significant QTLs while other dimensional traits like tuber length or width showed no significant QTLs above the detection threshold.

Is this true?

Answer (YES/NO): NO